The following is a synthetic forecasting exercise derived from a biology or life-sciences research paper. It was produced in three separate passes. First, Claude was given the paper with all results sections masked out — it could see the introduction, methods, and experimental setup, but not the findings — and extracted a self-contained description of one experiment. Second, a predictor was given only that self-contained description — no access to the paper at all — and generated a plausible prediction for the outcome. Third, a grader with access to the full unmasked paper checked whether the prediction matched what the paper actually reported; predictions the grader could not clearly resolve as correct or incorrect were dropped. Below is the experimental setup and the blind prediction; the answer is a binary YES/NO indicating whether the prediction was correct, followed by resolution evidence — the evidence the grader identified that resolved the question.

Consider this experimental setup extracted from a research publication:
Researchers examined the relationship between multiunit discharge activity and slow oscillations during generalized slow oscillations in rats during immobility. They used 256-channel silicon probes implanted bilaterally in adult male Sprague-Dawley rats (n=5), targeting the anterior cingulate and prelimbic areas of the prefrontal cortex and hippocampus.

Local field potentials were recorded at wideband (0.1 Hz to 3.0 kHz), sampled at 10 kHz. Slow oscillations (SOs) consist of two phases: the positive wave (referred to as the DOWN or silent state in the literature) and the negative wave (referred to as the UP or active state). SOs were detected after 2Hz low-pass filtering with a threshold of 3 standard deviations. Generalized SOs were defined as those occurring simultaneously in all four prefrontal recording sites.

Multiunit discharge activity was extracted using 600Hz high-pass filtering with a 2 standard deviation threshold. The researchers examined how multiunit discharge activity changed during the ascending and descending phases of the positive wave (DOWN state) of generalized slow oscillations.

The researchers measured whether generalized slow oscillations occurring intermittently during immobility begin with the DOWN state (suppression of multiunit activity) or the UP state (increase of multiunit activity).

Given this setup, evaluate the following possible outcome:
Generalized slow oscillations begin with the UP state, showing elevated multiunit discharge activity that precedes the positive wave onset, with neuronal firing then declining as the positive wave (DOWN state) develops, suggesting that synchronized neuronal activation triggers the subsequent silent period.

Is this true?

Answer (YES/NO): NO